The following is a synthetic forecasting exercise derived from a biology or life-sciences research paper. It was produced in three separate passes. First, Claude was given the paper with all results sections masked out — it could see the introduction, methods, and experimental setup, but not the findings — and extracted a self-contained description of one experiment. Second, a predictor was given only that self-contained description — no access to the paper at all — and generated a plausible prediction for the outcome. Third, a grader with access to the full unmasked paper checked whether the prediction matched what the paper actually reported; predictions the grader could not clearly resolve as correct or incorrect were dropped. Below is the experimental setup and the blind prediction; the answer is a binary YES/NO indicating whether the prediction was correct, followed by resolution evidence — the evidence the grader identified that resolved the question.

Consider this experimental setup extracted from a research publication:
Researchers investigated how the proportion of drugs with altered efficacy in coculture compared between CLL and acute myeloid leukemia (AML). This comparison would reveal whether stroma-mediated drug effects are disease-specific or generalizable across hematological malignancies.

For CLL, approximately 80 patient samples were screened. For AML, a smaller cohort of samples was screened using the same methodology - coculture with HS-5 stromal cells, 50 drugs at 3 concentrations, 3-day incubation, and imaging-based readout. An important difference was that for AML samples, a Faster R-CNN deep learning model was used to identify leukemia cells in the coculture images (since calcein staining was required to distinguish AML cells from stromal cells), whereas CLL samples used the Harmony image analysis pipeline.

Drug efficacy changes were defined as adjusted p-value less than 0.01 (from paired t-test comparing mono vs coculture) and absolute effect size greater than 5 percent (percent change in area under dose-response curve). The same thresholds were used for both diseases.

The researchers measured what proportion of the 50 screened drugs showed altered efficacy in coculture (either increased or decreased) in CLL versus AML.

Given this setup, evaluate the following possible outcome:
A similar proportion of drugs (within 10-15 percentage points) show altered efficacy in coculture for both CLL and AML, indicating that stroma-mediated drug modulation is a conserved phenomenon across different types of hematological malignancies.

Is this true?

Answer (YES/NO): NO